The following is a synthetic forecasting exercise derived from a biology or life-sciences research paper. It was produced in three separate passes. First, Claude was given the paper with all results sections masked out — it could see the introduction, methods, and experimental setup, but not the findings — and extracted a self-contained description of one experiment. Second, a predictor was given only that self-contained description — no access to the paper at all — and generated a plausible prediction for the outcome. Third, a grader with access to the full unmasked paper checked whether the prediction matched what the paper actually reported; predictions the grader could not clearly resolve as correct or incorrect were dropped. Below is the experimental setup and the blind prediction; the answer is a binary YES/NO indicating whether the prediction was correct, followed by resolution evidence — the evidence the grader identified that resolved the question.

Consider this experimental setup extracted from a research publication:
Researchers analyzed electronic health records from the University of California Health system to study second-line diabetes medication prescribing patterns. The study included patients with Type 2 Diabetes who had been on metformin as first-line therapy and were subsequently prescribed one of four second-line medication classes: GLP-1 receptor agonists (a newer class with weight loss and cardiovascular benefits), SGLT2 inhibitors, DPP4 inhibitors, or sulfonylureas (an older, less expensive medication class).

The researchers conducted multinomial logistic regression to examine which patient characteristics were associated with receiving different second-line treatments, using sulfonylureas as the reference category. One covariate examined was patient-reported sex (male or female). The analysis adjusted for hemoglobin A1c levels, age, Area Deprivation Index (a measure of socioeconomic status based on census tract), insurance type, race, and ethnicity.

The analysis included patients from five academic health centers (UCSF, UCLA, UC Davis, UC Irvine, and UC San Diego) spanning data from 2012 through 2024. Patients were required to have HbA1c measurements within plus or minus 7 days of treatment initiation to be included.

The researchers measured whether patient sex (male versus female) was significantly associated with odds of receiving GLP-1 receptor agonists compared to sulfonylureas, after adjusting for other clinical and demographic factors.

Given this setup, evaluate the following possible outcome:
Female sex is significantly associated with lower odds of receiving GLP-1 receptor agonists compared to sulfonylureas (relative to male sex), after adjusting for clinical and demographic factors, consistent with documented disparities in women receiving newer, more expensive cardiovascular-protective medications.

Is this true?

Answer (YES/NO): NO